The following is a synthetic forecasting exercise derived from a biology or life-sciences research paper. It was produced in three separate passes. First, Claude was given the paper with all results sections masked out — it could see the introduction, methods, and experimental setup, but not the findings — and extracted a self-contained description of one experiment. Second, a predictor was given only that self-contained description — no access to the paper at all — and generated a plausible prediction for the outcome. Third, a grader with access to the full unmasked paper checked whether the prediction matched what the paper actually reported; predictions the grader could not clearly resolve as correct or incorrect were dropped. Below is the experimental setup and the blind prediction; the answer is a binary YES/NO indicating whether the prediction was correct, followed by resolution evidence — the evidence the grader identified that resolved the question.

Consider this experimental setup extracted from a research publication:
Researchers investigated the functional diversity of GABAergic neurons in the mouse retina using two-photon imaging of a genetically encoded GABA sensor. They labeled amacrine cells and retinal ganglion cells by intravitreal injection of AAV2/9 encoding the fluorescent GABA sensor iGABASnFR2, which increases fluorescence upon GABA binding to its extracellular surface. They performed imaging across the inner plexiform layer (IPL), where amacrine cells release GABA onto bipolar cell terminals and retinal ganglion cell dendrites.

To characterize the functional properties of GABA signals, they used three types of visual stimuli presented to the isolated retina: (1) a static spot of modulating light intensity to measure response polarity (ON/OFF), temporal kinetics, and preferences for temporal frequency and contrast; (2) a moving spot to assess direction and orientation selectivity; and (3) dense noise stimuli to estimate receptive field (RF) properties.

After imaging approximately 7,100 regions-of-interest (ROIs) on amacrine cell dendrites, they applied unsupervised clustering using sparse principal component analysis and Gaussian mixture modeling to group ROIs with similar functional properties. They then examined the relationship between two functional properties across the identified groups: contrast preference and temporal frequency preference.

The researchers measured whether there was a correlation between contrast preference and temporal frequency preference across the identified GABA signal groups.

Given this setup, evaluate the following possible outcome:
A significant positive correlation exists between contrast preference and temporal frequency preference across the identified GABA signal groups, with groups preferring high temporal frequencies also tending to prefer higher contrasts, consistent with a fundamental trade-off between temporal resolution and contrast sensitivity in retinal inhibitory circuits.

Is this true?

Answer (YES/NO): YES